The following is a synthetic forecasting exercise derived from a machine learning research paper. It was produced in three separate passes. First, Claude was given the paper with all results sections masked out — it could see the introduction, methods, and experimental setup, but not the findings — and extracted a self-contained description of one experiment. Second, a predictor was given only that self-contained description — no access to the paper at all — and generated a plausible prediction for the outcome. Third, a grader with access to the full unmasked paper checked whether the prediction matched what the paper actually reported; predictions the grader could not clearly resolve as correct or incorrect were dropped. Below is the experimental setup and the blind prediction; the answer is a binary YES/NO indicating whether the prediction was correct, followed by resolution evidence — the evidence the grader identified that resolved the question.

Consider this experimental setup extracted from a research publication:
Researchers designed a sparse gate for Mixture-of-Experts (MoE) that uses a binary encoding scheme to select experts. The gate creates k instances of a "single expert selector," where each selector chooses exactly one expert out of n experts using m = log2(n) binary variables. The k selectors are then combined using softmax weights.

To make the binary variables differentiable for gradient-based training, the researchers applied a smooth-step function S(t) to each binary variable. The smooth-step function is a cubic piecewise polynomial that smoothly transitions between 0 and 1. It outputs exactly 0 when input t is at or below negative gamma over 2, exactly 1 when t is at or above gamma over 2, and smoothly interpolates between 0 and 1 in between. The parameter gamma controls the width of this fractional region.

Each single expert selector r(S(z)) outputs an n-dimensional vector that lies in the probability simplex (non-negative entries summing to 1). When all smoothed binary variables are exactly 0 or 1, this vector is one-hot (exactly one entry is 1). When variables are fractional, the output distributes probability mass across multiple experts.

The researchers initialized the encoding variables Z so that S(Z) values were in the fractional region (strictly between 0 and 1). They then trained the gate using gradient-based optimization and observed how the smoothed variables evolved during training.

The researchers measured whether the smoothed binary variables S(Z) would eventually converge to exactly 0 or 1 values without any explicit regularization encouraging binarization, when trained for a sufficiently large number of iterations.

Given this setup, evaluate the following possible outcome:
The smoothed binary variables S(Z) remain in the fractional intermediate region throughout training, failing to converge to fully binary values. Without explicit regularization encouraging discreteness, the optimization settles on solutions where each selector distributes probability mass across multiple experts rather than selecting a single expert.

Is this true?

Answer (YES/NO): NO